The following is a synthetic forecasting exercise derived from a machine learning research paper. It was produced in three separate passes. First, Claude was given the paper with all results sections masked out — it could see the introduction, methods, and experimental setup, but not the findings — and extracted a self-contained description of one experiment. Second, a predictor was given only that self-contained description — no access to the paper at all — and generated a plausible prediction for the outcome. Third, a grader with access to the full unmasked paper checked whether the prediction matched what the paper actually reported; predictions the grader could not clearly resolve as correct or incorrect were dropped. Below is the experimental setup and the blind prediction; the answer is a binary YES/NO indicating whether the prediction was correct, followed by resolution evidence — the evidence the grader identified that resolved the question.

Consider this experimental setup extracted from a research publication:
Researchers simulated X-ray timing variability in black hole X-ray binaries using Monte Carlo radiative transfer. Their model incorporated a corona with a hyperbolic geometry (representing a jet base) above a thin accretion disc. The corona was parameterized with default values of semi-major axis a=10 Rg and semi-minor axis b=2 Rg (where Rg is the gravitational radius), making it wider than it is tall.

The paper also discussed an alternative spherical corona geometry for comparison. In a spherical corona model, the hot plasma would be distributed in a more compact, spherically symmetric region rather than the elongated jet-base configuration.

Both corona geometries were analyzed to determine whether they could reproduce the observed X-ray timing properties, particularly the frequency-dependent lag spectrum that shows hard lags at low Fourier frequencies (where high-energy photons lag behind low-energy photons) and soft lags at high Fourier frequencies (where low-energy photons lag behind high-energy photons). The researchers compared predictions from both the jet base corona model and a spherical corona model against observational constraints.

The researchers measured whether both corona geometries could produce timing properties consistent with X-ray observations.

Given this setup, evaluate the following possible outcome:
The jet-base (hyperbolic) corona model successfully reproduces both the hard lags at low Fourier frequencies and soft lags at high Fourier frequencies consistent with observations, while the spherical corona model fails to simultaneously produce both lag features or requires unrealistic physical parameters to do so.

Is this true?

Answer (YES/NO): NO